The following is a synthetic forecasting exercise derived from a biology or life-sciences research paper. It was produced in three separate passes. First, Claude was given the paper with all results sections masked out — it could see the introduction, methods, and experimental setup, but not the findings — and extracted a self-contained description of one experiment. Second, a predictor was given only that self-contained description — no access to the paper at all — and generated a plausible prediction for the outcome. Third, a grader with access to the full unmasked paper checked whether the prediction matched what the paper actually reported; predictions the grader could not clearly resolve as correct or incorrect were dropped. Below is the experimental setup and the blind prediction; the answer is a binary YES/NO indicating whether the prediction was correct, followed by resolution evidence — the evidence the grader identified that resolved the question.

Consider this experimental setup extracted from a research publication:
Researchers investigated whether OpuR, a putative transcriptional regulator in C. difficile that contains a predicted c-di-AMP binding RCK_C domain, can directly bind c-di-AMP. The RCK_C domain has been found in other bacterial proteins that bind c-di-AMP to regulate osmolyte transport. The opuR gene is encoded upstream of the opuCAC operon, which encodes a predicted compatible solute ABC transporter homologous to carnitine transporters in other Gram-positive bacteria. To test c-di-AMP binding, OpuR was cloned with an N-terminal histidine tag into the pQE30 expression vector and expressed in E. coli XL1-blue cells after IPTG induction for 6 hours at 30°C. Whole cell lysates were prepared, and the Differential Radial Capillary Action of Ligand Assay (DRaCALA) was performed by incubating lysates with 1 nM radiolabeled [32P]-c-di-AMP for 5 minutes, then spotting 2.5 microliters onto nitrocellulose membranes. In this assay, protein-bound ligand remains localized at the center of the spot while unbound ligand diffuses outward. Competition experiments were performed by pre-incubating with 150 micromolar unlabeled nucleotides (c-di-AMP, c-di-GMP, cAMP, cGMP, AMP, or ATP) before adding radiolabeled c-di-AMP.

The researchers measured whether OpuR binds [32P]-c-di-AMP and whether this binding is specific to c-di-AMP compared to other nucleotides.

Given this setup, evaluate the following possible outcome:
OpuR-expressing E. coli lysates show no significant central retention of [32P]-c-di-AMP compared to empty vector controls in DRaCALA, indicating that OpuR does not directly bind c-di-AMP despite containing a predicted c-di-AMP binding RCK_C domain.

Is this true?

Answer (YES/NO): NO